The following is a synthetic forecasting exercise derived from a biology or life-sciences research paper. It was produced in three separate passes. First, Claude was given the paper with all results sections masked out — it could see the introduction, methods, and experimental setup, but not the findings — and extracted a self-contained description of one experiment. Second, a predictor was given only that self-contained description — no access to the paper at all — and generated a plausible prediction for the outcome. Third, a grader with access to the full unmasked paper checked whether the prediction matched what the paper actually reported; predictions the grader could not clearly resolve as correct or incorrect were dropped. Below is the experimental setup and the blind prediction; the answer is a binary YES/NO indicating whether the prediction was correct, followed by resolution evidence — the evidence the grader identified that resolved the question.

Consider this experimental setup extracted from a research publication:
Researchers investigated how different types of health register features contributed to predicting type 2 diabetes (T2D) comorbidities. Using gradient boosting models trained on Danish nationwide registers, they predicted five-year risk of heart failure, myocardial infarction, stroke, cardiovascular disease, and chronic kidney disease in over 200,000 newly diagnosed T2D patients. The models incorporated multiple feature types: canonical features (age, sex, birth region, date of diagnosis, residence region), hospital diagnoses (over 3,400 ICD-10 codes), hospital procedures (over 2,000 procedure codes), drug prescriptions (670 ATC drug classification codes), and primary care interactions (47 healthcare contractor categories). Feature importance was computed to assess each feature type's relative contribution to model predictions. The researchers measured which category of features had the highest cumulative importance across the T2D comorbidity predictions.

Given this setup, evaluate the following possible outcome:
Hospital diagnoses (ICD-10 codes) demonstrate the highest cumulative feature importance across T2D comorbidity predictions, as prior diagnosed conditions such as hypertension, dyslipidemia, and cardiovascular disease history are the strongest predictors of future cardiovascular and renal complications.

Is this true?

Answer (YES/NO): NO